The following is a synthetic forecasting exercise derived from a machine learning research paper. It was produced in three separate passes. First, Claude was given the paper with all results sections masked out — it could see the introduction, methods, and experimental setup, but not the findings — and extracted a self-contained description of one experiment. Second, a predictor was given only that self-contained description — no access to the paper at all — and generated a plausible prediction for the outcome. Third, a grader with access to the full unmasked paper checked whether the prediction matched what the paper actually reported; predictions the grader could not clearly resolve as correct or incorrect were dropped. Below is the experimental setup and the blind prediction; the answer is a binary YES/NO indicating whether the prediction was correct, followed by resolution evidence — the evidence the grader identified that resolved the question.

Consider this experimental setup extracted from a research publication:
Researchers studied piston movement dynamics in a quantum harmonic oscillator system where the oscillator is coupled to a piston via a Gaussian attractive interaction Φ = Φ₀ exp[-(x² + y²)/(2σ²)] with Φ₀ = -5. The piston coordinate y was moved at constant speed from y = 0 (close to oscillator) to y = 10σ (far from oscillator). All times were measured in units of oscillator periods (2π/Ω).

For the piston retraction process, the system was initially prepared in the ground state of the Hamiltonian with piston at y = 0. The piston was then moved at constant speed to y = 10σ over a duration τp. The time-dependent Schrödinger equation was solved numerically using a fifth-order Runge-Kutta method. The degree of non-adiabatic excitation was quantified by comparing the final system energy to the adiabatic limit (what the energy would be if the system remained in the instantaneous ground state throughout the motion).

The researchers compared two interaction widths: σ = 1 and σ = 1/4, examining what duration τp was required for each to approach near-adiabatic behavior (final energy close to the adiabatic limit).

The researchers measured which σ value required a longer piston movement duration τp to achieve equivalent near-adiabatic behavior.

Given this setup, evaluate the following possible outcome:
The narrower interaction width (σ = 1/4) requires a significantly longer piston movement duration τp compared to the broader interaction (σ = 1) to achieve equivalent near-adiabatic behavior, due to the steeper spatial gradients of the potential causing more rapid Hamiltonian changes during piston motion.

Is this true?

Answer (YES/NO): YES